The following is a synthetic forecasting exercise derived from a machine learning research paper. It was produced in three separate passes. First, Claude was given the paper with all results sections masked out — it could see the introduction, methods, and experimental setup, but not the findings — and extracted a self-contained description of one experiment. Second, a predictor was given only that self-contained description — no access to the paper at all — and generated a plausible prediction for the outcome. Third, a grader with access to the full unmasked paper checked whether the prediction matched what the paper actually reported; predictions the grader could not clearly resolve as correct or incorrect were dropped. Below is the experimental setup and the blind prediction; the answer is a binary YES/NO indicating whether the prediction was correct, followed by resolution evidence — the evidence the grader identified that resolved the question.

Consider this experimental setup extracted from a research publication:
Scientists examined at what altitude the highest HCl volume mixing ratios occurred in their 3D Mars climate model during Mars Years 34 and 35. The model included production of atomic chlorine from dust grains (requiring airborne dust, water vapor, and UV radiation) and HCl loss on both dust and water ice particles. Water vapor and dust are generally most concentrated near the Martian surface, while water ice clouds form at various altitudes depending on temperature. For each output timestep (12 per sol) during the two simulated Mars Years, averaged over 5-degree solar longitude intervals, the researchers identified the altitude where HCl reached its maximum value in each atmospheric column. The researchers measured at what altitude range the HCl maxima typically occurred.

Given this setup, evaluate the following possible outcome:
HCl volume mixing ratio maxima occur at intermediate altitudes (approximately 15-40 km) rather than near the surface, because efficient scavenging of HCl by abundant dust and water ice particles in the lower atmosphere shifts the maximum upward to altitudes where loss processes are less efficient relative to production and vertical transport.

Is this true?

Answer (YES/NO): NO